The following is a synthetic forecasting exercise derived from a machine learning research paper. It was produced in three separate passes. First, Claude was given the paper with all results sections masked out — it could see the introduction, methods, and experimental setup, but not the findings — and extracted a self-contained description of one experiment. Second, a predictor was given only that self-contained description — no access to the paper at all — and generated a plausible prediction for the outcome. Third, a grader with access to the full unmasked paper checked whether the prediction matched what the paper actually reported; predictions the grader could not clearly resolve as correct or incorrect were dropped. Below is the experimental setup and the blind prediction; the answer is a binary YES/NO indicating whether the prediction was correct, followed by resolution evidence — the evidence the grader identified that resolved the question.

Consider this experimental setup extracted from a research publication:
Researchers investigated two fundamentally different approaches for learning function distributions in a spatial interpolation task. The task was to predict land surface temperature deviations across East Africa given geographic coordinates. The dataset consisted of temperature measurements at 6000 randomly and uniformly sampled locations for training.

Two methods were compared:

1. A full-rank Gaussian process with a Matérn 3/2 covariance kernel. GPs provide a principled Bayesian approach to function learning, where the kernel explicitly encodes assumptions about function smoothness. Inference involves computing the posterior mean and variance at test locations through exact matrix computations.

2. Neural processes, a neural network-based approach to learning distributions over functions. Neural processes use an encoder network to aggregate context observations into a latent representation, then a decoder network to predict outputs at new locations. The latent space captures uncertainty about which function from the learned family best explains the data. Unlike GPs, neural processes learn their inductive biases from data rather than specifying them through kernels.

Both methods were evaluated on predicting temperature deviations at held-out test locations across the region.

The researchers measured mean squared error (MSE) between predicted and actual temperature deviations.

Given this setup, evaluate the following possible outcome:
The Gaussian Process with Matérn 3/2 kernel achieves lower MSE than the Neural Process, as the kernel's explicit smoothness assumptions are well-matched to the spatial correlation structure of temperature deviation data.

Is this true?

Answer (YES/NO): YES